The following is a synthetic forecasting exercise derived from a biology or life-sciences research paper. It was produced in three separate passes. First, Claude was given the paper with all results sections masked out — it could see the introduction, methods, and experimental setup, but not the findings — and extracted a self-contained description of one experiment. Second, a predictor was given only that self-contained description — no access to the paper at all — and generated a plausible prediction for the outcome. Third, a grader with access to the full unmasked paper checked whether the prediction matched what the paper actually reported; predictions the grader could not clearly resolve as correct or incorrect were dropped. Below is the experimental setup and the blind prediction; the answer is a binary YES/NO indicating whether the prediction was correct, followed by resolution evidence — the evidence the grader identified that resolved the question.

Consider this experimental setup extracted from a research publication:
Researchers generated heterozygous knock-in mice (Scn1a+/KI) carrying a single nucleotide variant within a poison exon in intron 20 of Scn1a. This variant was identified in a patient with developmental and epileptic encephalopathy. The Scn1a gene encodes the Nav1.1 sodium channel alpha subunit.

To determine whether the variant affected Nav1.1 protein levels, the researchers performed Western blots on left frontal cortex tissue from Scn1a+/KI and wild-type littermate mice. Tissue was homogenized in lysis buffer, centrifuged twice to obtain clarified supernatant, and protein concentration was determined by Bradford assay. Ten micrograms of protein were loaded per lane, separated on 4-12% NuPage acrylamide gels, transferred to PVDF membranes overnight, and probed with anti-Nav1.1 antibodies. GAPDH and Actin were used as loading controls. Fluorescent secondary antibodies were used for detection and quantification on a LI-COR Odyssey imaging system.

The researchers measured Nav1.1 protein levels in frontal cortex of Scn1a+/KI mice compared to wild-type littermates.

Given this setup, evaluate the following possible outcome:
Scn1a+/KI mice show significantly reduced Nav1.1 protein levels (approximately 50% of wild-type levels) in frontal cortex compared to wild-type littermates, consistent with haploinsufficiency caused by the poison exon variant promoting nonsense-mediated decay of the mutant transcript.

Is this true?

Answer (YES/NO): YES